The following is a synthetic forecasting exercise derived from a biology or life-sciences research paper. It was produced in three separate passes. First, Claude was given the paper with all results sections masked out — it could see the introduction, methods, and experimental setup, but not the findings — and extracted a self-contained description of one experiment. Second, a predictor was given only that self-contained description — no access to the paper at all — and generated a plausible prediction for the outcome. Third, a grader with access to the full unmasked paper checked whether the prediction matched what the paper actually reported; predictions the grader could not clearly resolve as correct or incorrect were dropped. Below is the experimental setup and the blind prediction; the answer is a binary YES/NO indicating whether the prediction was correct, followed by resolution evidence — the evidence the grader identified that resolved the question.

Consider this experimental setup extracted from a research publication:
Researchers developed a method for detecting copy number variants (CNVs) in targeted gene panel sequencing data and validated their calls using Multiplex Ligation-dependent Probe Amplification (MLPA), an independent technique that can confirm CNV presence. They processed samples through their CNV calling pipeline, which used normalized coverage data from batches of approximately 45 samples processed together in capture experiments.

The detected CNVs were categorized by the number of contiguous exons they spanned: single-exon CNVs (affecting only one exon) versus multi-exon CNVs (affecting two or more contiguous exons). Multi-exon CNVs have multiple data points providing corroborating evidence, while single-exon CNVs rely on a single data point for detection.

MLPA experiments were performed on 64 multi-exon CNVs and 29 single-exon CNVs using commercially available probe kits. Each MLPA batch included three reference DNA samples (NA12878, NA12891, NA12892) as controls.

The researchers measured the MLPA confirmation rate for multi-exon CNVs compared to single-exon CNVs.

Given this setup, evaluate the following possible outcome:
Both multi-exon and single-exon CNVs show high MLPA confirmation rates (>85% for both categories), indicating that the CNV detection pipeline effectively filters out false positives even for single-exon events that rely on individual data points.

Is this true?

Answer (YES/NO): NO